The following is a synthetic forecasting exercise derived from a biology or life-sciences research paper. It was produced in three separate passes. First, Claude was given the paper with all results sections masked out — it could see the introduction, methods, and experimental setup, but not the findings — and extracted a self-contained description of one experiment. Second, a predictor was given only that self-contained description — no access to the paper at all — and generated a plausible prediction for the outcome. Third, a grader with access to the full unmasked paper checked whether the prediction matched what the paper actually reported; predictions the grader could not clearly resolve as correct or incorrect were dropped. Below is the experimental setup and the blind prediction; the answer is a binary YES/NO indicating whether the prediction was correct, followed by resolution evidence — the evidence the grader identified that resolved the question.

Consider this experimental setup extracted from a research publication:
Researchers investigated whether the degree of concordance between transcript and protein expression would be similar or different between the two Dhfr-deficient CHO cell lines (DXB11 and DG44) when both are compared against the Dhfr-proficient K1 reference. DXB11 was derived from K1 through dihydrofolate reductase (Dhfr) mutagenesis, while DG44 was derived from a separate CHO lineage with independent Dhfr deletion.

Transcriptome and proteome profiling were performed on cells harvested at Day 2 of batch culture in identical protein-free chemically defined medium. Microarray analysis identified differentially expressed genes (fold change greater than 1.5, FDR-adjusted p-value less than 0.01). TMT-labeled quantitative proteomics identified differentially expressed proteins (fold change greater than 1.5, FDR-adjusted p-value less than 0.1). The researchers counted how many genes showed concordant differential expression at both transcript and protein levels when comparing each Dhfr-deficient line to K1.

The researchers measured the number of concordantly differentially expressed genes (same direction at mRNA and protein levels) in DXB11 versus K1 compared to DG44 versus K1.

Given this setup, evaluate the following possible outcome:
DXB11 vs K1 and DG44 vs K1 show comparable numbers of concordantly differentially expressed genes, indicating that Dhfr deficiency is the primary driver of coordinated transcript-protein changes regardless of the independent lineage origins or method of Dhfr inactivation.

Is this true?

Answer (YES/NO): NO